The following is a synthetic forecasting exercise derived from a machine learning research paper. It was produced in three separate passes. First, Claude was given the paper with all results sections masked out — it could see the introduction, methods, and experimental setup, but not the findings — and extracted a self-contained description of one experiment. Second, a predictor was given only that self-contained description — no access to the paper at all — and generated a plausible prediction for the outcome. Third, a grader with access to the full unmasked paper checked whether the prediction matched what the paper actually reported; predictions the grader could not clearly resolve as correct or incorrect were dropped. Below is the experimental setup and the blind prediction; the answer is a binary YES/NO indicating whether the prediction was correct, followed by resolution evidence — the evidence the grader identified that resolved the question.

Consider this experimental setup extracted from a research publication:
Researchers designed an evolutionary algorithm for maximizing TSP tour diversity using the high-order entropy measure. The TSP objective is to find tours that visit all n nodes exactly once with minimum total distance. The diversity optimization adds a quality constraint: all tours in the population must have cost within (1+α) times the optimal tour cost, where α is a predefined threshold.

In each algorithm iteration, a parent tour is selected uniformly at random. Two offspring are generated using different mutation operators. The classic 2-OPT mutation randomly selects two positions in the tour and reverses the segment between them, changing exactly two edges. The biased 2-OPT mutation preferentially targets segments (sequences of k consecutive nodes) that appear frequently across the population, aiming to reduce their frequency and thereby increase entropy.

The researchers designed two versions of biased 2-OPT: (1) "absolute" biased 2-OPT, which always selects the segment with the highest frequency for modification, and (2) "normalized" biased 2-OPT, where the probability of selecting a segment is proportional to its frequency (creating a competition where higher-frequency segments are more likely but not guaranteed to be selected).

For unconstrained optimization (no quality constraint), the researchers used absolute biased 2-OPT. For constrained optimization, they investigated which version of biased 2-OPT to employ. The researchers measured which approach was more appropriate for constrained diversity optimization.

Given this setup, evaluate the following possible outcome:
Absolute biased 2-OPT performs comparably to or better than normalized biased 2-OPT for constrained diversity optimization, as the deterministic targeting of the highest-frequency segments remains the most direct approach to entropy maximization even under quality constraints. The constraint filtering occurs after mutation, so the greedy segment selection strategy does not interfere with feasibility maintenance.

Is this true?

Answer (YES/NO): NO